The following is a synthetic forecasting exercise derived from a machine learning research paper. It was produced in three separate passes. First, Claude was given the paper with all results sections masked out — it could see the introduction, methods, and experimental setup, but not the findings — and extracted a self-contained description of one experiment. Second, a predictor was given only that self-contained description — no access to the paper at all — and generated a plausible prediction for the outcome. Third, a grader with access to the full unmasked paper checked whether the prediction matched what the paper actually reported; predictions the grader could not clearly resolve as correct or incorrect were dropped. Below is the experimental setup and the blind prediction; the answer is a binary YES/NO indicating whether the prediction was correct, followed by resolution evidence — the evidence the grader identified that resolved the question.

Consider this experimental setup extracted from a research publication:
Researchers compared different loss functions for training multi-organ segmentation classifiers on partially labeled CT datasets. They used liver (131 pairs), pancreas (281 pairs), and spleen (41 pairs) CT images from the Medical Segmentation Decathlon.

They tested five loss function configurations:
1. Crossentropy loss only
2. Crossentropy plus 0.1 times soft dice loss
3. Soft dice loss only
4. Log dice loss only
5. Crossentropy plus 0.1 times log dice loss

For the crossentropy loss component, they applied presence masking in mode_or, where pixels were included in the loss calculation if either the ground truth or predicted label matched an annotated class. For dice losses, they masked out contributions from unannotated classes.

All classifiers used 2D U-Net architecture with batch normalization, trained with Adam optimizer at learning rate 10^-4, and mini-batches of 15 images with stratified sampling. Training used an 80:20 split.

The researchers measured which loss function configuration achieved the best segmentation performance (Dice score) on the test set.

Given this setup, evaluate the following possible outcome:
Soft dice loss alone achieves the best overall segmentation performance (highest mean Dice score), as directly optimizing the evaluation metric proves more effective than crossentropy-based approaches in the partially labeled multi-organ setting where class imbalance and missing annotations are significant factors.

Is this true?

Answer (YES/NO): NO